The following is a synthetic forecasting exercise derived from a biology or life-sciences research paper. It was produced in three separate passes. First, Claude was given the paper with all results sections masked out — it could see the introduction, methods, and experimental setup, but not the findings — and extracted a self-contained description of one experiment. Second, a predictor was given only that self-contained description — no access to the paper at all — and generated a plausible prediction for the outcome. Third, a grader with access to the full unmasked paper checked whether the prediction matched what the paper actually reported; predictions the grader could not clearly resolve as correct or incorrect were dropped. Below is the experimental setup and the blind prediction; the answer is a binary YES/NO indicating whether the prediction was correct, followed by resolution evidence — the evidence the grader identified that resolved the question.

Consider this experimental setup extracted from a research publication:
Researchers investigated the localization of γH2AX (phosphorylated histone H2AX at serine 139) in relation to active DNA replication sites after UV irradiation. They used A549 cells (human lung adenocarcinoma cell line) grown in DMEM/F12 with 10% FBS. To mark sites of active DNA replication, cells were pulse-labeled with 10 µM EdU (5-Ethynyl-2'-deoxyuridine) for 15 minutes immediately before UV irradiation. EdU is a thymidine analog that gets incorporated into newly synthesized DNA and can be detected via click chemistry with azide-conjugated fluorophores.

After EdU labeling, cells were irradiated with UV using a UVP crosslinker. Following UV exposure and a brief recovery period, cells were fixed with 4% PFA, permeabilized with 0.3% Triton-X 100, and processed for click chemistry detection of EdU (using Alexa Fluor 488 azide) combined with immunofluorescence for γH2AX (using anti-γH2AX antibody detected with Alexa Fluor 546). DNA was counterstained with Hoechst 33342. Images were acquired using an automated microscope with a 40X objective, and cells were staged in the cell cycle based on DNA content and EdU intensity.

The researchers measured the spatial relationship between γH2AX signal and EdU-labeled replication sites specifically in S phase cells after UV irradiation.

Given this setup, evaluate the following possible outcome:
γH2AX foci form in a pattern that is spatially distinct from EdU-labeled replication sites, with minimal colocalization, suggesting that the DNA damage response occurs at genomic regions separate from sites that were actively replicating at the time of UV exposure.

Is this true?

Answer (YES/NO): NO